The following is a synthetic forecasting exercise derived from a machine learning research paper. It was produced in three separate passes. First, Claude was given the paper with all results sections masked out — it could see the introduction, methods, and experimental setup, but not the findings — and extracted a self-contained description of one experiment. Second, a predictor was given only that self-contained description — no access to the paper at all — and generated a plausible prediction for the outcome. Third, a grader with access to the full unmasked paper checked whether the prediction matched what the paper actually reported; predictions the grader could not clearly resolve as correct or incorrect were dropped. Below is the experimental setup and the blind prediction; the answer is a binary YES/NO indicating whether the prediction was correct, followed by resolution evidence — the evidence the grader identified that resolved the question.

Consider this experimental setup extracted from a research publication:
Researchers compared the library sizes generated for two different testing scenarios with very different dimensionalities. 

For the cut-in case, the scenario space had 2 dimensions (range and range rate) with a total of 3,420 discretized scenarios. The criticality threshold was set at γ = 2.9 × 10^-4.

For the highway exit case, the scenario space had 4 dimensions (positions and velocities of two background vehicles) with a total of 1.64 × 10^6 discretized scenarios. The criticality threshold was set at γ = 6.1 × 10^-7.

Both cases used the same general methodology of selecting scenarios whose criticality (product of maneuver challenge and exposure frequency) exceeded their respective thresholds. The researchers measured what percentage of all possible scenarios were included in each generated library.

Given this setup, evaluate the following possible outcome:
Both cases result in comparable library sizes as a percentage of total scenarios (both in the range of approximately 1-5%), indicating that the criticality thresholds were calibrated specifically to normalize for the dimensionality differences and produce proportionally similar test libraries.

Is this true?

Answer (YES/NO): NO